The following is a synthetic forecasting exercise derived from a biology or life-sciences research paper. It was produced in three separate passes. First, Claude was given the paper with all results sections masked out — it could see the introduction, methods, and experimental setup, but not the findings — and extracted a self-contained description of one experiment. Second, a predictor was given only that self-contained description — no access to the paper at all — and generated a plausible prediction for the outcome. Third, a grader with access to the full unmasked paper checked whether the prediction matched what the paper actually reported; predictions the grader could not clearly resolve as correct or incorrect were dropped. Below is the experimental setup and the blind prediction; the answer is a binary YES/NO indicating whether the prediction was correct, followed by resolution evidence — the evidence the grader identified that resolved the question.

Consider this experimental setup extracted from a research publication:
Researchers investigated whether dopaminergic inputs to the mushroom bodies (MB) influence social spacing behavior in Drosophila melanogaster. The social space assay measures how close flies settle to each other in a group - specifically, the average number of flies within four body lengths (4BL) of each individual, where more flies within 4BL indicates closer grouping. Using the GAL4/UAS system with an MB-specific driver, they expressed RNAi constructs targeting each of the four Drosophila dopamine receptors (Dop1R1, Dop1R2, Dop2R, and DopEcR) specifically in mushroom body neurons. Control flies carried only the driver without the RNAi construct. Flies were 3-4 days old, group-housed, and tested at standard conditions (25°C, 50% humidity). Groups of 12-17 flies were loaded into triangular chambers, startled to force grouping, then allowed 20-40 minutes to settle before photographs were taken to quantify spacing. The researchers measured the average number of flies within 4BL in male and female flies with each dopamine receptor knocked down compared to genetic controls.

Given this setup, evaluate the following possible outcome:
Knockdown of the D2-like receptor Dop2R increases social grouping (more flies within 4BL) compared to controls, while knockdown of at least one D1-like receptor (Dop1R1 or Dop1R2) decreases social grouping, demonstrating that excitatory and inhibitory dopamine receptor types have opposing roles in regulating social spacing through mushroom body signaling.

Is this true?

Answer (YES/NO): NO